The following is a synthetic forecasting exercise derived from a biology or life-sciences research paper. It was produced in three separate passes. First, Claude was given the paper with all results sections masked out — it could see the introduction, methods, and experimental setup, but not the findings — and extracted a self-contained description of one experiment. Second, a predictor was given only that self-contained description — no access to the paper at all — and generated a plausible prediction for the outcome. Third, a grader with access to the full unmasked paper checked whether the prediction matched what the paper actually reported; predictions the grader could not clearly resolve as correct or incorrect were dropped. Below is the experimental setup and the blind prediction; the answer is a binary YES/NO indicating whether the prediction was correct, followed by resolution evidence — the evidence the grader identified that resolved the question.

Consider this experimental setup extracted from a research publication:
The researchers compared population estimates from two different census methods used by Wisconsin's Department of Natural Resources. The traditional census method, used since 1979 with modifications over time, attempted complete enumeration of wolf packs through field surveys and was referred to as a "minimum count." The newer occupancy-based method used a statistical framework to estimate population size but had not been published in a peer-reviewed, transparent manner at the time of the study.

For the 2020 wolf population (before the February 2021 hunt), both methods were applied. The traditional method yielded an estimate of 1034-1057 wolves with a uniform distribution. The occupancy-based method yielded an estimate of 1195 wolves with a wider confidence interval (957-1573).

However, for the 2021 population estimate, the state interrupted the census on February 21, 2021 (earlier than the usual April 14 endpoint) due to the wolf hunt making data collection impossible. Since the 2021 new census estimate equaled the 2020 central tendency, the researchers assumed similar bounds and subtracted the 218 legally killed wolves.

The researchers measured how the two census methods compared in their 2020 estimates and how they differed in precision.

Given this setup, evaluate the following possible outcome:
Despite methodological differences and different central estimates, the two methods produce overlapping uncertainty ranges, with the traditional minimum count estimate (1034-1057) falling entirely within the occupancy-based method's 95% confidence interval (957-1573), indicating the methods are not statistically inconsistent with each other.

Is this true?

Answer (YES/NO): NO